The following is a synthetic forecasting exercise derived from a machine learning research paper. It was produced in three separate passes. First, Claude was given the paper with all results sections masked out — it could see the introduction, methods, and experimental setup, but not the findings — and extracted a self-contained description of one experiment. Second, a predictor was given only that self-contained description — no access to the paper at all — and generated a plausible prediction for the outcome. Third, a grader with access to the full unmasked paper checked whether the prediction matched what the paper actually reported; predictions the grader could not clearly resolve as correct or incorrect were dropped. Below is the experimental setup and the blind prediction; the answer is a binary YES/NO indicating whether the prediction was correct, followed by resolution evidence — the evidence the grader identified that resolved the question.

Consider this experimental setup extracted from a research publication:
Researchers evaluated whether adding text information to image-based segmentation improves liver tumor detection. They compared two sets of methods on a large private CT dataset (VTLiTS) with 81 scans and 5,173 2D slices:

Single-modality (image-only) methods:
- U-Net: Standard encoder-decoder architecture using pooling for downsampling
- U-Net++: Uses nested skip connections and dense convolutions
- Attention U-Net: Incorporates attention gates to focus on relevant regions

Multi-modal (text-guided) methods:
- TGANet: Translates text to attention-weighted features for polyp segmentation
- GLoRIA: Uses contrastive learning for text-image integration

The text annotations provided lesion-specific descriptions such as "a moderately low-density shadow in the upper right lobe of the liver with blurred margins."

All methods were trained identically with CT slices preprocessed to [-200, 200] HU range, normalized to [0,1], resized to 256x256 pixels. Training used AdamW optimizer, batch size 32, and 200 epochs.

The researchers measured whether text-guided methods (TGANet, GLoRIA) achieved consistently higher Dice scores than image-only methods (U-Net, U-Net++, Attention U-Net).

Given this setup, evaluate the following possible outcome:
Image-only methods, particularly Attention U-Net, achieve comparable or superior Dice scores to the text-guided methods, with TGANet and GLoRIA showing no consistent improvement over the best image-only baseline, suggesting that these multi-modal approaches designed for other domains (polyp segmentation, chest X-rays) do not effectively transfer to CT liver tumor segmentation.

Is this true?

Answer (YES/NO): NO